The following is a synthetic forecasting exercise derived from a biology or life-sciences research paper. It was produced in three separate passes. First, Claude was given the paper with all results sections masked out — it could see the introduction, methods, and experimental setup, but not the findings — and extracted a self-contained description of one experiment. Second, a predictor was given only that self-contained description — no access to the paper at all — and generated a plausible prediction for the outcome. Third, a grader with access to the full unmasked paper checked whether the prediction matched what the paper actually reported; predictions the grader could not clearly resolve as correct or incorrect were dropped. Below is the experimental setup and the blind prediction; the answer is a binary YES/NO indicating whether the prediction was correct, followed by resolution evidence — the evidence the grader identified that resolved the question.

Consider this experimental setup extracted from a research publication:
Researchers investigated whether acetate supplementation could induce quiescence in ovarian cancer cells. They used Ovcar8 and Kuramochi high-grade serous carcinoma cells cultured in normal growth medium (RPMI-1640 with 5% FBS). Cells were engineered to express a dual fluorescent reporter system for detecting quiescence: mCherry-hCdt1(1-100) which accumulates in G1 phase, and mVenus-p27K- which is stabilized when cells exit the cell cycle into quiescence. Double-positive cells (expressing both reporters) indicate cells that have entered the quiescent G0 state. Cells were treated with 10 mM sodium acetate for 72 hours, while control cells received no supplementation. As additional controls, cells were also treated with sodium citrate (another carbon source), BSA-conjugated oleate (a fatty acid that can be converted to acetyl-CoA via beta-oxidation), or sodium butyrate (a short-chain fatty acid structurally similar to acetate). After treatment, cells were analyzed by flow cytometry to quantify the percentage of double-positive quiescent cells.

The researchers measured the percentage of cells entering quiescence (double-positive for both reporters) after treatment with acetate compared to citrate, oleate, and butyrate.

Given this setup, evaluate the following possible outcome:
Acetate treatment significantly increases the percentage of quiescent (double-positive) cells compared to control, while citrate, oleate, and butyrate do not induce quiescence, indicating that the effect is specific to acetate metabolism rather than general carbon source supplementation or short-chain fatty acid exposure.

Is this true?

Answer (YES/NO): NO